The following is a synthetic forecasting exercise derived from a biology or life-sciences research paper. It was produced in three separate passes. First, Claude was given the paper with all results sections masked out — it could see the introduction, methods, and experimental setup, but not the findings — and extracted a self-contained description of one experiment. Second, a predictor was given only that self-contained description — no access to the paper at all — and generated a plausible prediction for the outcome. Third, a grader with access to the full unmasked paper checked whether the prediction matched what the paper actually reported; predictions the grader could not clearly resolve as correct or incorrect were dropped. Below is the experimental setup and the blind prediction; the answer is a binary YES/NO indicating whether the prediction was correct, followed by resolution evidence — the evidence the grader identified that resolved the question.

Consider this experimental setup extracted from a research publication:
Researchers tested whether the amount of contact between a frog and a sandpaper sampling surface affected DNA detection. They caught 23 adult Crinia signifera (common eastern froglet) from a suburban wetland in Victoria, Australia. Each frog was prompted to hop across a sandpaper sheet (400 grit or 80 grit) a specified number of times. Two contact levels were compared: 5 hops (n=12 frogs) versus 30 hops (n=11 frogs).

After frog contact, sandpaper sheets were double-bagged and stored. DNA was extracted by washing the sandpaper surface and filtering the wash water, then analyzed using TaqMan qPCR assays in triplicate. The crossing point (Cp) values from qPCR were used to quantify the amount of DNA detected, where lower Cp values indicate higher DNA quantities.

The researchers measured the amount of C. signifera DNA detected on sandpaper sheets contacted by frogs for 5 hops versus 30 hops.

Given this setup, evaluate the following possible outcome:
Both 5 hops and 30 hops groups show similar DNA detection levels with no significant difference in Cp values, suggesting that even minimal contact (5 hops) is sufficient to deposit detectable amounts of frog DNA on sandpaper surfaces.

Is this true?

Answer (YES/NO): NO